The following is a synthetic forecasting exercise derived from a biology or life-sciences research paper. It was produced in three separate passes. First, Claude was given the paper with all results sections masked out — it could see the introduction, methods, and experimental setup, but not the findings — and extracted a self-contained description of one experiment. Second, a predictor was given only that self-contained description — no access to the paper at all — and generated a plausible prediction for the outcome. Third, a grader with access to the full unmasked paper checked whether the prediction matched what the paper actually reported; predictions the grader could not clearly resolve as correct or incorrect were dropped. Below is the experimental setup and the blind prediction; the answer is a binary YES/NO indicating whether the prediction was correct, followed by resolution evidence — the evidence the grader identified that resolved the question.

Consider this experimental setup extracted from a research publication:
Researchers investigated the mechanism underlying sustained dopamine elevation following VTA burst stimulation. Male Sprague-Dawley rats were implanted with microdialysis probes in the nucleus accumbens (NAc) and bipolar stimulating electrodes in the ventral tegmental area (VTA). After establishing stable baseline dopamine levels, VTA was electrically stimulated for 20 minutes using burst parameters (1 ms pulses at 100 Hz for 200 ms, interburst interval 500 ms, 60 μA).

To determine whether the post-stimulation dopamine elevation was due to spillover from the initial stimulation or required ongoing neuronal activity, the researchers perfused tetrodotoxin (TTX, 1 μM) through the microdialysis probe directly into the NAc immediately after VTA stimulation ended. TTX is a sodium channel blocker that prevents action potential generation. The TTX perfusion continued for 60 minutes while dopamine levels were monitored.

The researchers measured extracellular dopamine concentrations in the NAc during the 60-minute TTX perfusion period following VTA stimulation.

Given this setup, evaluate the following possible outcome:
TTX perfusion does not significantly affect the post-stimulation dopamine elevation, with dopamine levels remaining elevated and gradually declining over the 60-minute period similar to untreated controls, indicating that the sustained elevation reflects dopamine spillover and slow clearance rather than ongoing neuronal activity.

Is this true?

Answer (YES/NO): NO